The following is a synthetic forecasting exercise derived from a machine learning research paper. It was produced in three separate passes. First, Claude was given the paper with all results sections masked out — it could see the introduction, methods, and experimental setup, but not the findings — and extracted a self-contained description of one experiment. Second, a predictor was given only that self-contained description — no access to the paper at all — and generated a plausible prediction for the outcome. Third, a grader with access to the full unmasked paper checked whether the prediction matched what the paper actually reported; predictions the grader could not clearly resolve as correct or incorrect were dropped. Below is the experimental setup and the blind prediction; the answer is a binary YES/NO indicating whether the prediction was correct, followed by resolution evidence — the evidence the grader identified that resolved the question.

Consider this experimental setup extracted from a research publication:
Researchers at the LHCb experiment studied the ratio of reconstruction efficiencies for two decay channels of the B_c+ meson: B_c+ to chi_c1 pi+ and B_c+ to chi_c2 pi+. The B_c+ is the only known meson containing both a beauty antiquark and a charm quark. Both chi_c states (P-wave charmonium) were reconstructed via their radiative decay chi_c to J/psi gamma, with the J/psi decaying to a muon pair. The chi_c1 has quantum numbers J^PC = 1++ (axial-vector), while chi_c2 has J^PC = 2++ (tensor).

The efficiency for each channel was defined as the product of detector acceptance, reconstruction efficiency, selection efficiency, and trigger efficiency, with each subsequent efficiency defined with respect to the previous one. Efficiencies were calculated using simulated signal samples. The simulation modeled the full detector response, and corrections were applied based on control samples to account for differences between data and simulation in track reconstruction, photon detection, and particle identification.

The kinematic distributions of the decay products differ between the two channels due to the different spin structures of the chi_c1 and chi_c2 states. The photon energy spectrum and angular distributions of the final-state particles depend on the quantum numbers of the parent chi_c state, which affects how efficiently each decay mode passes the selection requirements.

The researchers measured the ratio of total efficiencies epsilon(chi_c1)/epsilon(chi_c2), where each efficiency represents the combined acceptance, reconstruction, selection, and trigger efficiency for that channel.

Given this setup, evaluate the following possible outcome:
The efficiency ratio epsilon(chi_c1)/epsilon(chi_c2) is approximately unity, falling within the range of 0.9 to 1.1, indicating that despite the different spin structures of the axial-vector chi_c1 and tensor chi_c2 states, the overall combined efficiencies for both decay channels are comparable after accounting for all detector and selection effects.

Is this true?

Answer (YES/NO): NO